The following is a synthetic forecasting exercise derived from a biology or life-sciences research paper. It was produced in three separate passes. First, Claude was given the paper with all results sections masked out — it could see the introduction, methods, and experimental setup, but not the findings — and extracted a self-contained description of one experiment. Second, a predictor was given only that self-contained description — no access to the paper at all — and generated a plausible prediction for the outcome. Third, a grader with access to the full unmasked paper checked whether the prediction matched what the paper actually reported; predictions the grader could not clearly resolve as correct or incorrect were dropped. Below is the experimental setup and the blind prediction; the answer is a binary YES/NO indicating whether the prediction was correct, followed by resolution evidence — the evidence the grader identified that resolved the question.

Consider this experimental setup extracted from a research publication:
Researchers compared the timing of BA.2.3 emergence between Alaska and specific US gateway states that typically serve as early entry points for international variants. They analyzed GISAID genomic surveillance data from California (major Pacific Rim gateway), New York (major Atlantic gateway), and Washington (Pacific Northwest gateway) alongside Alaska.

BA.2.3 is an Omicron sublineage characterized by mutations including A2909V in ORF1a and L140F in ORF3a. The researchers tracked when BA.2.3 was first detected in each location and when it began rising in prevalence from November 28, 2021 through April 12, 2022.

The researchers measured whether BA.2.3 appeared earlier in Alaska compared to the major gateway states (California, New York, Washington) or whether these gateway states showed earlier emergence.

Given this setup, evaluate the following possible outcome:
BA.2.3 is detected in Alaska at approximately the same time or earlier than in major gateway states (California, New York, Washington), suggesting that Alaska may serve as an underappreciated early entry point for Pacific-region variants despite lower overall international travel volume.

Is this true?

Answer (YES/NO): YES